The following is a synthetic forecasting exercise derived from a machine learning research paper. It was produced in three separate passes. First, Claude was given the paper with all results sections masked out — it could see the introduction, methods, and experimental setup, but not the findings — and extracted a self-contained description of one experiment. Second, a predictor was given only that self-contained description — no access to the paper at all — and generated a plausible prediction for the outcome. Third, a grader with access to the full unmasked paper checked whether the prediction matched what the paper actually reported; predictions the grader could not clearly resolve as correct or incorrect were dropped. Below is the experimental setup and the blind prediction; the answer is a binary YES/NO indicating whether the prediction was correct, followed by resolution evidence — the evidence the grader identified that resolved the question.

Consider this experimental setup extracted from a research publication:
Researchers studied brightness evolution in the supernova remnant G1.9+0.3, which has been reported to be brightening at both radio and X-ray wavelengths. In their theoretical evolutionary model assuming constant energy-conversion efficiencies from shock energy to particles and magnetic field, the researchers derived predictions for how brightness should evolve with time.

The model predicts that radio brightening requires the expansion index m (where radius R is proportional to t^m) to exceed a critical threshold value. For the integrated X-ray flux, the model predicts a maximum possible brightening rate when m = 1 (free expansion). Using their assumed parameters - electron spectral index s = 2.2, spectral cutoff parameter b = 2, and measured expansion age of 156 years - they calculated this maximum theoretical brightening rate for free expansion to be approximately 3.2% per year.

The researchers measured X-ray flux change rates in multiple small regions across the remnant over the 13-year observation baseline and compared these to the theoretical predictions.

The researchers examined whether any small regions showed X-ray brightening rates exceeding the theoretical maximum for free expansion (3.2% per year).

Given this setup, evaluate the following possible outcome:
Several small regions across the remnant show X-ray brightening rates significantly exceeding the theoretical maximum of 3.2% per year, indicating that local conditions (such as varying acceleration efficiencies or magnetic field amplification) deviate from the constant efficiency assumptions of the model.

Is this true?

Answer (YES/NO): NO